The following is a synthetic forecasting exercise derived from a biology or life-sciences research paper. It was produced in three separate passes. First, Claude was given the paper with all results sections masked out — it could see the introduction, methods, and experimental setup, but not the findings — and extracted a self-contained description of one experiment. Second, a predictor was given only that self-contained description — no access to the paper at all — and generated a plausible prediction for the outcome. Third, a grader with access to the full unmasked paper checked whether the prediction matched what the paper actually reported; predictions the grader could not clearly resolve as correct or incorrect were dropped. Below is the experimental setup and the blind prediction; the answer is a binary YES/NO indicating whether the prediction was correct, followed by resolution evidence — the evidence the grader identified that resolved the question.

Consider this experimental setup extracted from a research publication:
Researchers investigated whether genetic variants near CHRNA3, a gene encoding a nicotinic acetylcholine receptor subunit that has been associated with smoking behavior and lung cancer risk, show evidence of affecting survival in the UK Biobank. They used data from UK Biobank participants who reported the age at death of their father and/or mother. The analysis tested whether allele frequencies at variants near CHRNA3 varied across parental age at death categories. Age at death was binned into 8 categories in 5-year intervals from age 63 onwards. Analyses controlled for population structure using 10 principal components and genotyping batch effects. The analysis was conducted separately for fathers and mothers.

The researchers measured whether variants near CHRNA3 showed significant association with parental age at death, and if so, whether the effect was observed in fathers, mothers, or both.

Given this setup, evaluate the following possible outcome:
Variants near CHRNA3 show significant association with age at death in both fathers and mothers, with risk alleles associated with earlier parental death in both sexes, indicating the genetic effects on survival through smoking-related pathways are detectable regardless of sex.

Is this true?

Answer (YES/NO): NO